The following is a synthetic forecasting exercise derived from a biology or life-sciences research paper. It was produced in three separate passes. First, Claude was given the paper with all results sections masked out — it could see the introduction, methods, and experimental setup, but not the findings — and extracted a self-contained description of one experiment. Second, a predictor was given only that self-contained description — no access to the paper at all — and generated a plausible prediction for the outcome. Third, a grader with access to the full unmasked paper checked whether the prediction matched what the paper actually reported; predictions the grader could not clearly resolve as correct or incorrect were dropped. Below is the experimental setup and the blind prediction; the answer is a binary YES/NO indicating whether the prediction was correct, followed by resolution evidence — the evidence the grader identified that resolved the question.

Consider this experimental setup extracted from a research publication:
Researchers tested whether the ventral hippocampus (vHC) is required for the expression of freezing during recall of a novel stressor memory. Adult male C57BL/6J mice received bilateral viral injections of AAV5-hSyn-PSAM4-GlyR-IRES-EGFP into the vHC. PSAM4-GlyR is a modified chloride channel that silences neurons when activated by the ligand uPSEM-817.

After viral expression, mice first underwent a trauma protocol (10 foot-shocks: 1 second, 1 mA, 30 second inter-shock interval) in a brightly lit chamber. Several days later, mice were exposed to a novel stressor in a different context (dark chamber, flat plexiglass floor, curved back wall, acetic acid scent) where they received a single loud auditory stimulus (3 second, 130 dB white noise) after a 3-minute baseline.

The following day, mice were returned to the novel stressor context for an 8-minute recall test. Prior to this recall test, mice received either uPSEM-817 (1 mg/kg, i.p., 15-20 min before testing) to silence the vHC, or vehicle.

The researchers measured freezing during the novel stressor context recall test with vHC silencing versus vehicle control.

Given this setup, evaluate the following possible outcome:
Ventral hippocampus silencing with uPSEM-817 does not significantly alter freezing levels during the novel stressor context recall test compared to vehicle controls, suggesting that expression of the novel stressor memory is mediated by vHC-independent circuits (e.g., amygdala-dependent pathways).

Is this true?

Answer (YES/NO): YES